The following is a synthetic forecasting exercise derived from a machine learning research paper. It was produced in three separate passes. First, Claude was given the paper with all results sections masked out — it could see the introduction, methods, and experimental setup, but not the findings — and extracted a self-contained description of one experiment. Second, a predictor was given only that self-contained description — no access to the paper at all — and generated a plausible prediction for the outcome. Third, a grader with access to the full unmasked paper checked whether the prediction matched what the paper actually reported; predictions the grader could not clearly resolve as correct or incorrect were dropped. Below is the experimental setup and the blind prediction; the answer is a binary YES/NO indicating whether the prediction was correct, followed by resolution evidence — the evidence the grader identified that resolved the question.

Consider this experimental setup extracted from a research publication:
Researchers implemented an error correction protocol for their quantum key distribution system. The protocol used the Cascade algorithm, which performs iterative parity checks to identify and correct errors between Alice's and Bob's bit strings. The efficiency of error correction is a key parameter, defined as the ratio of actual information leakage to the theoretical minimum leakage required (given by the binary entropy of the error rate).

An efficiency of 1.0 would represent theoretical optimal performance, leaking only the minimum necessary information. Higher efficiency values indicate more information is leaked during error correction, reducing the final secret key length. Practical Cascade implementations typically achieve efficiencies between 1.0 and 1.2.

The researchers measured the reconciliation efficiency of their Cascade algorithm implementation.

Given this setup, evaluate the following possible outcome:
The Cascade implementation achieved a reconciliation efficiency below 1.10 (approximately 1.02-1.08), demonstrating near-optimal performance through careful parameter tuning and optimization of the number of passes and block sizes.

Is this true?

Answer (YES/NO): YES